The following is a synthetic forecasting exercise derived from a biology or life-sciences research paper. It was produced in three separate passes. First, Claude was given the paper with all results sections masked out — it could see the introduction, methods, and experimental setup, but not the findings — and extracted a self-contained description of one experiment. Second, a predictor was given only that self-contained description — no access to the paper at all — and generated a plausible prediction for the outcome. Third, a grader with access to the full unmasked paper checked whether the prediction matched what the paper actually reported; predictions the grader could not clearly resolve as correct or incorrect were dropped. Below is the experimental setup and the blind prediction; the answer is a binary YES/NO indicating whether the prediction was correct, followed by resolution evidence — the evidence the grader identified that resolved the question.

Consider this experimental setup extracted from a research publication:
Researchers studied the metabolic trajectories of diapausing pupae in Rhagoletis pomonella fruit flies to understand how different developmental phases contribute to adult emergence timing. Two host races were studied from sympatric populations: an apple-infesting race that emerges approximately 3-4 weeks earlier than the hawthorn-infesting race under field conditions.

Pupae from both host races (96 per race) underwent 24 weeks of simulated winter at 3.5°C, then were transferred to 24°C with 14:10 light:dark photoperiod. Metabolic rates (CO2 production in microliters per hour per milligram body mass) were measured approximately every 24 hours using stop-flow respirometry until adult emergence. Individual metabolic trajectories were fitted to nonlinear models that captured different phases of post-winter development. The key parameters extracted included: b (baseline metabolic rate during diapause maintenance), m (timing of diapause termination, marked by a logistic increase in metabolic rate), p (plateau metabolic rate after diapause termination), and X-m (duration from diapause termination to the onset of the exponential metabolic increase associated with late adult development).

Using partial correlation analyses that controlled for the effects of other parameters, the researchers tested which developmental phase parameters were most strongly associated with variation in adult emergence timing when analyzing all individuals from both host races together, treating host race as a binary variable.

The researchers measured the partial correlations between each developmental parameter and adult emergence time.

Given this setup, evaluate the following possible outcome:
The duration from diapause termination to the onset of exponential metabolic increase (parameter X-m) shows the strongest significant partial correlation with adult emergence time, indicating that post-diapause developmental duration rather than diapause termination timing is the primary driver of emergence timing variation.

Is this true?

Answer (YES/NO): NO